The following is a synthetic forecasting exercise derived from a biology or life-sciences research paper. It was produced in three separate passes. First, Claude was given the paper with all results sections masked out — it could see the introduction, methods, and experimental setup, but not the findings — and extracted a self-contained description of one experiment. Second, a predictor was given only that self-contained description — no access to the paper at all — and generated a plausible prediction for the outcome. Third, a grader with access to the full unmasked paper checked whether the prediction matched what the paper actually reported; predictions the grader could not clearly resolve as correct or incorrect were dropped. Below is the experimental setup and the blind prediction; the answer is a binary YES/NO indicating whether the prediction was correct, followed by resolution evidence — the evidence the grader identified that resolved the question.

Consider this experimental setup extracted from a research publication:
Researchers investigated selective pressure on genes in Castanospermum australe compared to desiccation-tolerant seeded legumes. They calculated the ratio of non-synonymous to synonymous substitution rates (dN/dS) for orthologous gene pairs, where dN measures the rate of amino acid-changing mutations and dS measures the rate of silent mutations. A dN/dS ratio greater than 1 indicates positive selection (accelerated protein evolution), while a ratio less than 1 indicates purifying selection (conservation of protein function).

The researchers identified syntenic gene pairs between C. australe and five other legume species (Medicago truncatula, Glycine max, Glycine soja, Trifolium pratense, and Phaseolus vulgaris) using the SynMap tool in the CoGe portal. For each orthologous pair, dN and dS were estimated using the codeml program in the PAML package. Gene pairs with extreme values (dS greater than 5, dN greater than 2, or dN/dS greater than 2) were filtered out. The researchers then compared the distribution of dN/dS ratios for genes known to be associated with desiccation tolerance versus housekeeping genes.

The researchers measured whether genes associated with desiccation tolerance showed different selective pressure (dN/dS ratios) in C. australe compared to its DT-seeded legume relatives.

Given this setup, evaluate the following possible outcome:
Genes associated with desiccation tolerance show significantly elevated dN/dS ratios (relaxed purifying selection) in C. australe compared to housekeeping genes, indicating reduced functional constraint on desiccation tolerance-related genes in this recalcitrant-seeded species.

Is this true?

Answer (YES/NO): NO